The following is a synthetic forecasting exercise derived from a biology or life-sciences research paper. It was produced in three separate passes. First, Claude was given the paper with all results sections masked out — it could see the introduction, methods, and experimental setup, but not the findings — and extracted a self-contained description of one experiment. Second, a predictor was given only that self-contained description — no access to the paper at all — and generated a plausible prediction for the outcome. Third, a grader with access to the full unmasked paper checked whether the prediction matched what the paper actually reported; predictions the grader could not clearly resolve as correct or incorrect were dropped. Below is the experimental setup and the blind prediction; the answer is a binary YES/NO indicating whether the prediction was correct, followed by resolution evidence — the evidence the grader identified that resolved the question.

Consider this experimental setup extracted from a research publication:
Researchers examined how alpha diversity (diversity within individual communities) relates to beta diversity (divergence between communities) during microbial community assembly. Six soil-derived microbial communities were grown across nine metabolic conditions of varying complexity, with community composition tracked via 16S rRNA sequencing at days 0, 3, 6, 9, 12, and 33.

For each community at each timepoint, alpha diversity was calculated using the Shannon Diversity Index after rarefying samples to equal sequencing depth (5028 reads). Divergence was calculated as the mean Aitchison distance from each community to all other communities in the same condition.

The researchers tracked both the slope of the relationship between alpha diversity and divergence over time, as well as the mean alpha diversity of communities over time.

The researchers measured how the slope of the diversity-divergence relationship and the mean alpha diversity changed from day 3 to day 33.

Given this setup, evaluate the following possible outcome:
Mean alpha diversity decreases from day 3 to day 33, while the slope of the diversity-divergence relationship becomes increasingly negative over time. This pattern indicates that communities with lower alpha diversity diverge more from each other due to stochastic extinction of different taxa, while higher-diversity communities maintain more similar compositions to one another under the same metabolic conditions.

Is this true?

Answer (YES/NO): NO